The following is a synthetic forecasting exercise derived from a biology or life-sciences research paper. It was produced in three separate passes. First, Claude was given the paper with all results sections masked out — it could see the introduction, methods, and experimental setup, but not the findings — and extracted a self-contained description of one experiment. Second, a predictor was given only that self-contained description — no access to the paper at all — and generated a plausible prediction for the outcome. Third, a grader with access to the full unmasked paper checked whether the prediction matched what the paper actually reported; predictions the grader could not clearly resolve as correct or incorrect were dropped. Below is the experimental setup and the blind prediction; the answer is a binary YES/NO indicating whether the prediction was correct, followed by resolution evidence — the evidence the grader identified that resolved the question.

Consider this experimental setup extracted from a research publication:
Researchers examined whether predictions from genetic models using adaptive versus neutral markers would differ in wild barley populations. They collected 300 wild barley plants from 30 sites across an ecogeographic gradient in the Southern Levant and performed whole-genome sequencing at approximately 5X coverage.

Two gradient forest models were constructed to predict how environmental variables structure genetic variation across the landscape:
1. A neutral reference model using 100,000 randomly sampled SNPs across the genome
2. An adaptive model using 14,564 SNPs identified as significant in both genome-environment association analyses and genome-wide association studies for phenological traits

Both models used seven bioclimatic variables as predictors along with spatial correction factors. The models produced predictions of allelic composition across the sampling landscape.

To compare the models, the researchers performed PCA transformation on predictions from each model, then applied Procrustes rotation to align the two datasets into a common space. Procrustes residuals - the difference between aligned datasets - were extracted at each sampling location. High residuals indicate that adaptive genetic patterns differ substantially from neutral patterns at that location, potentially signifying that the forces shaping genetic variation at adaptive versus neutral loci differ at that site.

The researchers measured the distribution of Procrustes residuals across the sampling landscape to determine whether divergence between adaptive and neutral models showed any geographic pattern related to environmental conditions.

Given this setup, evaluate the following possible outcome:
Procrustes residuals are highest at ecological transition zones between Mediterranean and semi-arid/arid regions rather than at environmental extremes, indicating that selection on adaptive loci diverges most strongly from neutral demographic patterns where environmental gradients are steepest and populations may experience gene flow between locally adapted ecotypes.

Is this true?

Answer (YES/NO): NO